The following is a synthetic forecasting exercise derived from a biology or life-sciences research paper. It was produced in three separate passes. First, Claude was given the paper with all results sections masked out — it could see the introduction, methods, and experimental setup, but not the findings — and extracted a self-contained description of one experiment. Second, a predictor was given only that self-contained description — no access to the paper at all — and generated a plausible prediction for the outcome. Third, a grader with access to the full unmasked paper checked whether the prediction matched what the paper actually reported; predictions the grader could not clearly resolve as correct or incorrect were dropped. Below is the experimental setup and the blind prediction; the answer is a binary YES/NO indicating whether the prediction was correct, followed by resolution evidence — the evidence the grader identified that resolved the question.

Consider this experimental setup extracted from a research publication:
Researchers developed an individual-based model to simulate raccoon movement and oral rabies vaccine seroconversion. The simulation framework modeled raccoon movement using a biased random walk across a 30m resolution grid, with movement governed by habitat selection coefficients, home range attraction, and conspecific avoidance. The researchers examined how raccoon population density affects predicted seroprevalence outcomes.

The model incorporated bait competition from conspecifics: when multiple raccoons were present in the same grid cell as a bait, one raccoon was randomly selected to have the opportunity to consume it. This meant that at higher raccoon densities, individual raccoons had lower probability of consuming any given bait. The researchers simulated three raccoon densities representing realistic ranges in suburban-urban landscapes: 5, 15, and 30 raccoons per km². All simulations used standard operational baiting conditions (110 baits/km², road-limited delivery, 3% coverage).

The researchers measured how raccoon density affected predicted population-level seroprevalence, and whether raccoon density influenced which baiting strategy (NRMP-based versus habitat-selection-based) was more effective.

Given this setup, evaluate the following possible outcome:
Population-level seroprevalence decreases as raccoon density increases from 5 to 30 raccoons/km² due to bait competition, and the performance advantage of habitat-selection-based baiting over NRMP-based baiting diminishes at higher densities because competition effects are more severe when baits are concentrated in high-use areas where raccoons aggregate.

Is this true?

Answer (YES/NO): NO